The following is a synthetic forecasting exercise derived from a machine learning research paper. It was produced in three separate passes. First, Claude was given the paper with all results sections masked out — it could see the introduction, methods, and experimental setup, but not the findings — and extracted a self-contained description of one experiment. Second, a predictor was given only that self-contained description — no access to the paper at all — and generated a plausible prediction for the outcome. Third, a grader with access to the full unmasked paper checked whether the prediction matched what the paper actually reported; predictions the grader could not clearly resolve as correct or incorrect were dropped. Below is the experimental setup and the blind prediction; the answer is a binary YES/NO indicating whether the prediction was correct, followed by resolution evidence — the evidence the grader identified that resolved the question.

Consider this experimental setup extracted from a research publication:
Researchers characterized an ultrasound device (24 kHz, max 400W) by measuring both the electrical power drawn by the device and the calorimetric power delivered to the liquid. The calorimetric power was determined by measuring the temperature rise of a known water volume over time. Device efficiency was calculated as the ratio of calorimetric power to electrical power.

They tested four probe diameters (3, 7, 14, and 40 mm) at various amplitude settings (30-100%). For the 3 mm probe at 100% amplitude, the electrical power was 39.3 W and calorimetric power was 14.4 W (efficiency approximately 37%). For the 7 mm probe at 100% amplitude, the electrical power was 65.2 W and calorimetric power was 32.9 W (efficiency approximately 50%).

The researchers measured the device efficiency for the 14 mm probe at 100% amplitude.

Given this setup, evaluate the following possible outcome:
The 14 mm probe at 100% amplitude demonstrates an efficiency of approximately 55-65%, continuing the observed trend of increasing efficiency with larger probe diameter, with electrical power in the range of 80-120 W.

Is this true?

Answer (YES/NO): NO